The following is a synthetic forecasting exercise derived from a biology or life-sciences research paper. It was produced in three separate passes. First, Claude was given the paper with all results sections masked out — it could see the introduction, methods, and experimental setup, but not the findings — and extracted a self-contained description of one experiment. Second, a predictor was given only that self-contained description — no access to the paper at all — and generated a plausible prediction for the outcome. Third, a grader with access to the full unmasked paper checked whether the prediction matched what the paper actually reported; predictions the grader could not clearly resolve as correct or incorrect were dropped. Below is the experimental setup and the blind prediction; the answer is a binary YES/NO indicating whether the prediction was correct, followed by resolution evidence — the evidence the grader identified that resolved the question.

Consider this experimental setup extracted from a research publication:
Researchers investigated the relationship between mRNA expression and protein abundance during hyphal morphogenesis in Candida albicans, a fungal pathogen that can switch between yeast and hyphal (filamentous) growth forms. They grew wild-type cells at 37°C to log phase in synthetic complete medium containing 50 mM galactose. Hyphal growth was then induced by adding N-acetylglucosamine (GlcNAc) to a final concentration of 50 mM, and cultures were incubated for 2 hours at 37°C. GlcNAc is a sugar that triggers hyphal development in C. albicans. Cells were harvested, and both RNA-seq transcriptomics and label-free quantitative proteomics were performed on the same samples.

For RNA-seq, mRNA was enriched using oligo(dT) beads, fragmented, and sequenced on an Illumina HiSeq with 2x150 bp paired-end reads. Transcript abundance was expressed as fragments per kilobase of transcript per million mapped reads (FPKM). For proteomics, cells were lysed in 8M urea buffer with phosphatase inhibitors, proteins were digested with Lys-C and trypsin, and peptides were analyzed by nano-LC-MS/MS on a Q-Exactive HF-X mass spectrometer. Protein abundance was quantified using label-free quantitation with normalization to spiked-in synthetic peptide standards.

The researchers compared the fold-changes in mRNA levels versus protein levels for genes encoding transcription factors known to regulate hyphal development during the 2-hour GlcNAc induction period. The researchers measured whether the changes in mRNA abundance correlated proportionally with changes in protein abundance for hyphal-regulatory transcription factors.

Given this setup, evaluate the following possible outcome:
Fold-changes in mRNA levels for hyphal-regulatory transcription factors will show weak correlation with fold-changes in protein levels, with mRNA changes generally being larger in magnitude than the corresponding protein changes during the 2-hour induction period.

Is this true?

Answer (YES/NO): NO